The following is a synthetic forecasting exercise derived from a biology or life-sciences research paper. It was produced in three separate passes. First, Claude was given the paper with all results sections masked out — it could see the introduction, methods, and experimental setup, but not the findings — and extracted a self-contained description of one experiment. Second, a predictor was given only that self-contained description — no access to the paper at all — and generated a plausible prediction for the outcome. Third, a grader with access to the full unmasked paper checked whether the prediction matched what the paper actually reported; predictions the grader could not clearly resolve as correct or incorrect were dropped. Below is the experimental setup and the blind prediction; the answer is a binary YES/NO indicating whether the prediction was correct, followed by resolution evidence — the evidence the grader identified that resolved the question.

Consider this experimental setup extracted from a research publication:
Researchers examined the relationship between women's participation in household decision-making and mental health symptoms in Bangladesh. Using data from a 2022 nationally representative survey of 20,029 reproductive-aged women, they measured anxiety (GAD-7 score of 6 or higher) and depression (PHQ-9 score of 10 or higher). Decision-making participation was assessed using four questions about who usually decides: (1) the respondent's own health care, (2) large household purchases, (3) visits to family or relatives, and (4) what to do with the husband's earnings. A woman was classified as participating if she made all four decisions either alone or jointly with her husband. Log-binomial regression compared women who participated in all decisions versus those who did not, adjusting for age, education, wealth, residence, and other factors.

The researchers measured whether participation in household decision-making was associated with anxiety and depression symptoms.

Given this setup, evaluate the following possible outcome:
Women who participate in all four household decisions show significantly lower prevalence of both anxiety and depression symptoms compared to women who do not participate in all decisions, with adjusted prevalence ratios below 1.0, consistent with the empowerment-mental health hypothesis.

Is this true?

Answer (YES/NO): NO